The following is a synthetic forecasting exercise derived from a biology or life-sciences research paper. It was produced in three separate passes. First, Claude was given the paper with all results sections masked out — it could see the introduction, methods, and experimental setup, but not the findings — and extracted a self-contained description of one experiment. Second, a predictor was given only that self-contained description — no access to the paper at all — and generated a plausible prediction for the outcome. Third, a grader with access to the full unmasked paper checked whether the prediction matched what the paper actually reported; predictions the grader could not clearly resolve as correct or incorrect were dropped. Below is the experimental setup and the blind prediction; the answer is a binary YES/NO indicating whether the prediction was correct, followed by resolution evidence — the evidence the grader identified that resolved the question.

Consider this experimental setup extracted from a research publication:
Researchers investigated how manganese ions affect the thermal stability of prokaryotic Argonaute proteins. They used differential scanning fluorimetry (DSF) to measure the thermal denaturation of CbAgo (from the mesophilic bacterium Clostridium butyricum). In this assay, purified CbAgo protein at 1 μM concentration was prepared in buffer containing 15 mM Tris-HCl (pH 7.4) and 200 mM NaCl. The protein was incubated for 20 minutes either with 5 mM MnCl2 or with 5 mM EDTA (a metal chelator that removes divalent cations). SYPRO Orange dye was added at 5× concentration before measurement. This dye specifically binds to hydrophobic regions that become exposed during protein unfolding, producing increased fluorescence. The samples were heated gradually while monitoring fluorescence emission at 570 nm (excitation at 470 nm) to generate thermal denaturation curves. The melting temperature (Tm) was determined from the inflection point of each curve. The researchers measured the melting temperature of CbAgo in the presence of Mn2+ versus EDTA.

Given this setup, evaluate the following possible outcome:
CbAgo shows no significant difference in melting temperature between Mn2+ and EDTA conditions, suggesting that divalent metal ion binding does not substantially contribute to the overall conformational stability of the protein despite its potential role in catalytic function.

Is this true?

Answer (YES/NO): NO